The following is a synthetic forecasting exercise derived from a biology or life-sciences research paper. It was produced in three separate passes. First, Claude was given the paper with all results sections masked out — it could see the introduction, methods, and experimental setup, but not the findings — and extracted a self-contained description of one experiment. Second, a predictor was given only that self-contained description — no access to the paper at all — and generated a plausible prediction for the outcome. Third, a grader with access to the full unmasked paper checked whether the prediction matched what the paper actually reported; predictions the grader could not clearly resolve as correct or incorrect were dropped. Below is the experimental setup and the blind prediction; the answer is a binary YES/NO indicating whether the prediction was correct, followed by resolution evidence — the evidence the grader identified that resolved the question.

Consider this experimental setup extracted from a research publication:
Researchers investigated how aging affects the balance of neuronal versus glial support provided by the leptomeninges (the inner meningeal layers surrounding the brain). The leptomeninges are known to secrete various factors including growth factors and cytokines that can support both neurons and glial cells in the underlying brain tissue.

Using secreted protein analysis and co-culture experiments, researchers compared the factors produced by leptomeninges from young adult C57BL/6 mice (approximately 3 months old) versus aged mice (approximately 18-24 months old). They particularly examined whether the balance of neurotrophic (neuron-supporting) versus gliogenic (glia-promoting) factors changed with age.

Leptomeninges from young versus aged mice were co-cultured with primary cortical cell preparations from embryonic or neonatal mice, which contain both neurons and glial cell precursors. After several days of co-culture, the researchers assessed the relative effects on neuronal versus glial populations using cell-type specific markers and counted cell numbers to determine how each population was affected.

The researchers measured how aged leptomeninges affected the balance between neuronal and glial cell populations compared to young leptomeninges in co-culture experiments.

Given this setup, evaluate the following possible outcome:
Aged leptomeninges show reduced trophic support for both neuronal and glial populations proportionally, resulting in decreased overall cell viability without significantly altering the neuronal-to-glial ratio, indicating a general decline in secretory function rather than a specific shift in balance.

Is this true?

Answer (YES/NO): NO